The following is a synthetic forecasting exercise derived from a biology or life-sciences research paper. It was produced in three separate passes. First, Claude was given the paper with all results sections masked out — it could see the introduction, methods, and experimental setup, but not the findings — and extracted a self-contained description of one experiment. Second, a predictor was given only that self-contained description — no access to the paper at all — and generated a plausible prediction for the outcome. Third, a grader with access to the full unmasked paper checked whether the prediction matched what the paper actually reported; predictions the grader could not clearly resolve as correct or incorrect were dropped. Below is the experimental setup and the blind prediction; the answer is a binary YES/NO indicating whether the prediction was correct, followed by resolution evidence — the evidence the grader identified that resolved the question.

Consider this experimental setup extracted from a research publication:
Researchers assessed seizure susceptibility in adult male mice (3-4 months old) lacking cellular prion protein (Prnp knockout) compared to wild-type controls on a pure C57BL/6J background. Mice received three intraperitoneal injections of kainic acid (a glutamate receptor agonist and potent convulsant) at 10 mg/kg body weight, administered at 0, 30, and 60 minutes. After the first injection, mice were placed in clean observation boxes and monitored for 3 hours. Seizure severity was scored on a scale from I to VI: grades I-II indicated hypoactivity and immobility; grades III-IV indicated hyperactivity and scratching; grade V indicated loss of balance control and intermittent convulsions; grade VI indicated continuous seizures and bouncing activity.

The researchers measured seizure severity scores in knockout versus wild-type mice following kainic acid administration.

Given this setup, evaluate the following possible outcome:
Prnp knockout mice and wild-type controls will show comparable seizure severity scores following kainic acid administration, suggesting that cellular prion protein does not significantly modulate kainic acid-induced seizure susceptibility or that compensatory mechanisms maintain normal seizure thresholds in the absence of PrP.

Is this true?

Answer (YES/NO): NO